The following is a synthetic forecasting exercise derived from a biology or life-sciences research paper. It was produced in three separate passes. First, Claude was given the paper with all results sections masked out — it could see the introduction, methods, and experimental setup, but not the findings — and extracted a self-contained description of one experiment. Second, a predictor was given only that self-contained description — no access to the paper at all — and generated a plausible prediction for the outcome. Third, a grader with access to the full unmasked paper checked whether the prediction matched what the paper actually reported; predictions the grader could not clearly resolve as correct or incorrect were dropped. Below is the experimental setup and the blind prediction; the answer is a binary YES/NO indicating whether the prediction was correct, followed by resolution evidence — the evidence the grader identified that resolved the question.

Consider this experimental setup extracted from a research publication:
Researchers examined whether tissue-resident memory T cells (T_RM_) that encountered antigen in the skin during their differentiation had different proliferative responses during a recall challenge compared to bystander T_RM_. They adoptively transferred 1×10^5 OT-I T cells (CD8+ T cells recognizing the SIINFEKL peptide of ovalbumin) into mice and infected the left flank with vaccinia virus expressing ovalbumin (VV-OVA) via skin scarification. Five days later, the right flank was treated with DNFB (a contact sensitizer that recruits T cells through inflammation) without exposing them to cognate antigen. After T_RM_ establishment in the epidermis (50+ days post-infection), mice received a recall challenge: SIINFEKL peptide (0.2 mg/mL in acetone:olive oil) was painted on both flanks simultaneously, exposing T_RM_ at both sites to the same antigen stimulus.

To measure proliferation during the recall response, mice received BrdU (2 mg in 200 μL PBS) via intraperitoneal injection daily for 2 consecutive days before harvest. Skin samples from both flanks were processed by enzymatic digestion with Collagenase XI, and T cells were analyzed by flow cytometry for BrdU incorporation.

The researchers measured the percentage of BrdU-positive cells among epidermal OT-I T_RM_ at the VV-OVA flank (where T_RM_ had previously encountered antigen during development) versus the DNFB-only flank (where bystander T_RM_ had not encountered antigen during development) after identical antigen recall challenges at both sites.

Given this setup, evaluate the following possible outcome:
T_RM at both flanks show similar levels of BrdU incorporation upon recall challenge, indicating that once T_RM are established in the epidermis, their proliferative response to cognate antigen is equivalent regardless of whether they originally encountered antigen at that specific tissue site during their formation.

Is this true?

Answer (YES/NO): NO